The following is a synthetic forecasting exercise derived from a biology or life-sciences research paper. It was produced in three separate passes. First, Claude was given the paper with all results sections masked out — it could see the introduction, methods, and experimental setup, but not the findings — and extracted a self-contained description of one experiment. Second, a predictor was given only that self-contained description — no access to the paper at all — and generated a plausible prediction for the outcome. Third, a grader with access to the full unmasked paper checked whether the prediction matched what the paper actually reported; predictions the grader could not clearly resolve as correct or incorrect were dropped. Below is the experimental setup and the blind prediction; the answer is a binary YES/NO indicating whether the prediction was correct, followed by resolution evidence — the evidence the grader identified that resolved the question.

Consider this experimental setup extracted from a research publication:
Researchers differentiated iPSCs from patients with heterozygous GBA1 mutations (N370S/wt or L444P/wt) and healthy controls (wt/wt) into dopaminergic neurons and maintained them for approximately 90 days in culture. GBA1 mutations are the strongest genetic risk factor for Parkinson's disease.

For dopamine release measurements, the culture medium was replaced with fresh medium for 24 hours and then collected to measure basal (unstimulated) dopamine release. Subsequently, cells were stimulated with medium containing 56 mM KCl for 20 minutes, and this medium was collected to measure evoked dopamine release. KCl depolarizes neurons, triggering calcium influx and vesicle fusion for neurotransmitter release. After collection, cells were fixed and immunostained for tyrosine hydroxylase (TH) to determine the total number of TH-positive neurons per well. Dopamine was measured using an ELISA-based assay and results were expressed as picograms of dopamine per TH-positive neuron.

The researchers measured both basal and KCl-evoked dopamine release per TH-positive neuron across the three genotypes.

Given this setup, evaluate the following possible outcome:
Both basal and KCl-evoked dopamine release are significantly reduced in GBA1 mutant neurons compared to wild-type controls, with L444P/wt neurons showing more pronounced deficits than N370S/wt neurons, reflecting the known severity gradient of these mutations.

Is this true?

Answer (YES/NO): NO